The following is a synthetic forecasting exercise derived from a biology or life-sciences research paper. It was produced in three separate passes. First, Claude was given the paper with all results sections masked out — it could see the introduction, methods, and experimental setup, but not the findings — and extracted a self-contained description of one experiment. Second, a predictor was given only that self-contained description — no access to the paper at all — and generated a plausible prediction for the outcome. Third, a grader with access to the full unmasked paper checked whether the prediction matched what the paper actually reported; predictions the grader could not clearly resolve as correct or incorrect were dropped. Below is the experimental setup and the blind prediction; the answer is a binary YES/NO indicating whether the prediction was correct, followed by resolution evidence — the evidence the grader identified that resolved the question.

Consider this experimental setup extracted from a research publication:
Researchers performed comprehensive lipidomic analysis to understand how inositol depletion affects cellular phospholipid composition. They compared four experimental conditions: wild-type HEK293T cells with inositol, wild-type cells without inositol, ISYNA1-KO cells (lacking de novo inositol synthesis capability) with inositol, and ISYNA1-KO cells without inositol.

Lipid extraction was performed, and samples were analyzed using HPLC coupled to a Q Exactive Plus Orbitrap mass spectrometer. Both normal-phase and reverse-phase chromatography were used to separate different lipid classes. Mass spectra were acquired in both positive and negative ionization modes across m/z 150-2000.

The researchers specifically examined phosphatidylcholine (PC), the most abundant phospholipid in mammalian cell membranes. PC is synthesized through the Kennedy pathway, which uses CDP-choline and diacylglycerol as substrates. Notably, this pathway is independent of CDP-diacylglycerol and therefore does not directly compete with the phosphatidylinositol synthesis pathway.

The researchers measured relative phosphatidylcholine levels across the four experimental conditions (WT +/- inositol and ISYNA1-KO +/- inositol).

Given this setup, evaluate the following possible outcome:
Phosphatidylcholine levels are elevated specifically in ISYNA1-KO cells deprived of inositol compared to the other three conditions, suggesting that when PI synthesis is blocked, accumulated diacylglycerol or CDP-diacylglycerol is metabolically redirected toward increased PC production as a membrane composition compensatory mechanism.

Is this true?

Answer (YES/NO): NO